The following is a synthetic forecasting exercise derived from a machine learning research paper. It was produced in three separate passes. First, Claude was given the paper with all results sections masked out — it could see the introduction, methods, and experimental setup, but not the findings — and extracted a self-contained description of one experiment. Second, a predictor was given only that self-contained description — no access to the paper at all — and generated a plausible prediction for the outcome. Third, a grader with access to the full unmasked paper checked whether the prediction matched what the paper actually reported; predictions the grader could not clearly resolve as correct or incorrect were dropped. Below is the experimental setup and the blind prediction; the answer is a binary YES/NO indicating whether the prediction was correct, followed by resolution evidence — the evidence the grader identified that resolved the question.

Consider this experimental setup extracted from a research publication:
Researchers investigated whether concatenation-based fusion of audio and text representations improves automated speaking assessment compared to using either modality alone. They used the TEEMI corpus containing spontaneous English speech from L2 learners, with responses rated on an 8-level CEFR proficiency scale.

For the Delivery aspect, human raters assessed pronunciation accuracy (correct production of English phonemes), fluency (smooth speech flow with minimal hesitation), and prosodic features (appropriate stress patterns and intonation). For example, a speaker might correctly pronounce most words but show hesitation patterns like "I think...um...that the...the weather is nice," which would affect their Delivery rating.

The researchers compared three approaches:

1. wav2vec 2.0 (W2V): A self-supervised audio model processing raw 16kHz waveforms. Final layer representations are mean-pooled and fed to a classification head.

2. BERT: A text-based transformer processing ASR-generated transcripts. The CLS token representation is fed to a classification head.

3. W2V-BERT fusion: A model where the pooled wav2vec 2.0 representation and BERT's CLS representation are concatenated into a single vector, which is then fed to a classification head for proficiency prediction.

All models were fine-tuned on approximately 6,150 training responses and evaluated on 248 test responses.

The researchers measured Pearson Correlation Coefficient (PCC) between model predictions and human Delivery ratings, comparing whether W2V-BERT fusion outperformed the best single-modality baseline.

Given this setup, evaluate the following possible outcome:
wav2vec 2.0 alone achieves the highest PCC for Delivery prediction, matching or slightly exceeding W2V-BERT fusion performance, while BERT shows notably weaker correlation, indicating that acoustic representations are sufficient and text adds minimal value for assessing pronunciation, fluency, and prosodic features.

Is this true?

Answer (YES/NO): NO